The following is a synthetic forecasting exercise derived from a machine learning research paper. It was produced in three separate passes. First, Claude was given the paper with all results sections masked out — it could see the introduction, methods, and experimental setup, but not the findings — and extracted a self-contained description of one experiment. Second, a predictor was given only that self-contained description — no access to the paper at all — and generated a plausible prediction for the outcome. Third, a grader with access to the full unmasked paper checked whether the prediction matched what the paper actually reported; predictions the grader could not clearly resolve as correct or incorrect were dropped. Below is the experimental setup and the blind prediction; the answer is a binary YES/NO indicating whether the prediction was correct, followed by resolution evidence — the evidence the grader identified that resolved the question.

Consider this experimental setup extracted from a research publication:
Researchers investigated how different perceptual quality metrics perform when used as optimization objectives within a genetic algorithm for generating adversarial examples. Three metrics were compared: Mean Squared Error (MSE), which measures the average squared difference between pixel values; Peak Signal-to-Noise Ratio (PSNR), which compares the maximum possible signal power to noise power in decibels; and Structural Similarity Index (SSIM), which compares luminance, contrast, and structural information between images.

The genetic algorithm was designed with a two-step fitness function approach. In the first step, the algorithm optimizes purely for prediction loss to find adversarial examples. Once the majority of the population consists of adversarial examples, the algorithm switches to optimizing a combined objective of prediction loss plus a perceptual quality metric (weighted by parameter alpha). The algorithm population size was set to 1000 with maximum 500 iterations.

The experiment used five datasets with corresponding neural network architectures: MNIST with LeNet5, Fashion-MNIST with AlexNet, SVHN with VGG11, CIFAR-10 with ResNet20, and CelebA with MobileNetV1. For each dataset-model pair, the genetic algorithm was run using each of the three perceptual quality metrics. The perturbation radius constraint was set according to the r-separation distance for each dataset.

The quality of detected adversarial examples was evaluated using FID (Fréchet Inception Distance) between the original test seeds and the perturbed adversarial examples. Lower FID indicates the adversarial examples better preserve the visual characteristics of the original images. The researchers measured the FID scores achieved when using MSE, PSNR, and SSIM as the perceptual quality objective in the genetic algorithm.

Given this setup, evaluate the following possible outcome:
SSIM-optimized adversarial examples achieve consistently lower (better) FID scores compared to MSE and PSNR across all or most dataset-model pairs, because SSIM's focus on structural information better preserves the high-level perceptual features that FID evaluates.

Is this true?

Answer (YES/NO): NO